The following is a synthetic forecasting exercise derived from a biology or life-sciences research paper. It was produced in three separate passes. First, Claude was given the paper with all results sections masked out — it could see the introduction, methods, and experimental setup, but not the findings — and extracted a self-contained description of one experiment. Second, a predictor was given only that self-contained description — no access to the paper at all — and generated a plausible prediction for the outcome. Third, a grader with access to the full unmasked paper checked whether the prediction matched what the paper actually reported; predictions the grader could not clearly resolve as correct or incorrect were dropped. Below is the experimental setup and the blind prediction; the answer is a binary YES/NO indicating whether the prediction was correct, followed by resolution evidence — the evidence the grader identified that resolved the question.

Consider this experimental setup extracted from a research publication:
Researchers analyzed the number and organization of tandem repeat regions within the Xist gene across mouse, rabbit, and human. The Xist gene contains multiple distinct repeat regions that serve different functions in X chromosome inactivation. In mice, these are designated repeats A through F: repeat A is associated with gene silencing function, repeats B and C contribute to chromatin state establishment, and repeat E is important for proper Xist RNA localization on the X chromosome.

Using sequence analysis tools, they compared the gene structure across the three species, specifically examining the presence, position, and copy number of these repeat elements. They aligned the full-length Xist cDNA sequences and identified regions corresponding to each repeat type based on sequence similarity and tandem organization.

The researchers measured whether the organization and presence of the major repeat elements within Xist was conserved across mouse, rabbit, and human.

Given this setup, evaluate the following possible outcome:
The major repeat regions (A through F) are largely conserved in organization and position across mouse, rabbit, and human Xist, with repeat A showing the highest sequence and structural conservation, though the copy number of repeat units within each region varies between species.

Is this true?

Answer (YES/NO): NO